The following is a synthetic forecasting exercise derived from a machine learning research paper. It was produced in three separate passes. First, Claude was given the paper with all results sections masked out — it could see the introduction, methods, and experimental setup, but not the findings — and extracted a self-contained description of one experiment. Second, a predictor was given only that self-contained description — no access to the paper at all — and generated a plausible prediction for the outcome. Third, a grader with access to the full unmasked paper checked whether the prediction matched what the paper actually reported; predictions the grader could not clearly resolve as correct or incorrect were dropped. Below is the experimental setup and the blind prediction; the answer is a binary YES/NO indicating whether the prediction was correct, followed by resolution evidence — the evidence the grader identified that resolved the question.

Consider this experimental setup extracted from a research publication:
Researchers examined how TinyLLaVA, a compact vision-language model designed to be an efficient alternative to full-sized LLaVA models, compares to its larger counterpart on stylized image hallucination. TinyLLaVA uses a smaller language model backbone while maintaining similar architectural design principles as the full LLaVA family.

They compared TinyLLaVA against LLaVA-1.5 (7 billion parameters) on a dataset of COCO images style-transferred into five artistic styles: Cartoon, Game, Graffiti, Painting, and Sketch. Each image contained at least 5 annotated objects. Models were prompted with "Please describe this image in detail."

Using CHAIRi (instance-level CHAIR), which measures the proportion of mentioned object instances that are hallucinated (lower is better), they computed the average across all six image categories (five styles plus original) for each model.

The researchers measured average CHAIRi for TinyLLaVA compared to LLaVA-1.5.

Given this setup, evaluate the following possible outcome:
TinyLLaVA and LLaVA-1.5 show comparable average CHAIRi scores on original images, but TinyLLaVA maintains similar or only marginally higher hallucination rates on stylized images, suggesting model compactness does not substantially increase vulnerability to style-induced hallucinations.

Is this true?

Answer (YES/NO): NO